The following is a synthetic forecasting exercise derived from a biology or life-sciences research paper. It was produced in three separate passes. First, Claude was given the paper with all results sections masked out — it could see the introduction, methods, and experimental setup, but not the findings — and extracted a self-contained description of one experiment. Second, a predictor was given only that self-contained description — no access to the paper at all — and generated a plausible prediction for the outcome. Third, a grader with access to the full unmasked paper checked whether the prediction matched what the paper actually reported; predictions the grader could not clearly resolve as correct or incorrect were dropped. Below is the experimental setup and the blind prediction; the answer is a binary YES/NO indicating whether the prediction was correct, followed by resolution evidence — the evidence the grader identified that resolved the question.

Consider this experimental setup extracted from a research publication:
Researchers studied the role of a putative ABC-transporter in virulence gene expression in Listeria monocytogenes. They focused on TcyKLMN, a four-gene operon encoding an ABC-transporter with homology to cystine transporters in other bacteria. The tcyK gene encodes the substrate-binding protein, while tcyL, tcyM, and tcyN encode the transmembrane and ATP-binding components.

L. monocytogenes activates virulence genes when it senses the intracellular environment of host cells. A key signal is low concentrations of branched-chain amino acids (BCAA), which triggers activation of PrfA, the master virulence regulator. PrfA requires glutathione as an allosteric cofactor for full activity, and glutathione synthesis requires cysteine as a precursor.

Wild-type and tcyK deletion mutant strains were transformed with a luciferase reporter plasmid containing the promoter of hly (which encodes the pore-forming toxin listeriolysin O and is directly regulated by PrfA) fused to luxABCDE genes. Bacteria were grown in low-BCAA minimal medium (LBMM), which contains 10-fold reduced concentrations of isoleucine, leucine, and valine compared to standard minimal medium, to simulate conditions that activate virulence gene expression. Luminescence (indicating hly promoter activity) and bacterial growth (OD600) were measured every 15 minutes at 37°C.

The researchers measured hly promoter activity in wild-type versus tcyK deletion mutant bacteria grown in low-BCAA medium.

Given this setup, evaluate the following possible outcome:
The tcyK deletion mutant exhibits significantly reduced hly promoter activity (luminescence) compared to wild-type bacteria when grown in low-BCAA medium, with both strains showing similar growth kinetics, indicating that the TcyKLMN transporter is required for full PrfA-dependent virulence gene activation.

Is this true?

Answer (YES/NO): YES